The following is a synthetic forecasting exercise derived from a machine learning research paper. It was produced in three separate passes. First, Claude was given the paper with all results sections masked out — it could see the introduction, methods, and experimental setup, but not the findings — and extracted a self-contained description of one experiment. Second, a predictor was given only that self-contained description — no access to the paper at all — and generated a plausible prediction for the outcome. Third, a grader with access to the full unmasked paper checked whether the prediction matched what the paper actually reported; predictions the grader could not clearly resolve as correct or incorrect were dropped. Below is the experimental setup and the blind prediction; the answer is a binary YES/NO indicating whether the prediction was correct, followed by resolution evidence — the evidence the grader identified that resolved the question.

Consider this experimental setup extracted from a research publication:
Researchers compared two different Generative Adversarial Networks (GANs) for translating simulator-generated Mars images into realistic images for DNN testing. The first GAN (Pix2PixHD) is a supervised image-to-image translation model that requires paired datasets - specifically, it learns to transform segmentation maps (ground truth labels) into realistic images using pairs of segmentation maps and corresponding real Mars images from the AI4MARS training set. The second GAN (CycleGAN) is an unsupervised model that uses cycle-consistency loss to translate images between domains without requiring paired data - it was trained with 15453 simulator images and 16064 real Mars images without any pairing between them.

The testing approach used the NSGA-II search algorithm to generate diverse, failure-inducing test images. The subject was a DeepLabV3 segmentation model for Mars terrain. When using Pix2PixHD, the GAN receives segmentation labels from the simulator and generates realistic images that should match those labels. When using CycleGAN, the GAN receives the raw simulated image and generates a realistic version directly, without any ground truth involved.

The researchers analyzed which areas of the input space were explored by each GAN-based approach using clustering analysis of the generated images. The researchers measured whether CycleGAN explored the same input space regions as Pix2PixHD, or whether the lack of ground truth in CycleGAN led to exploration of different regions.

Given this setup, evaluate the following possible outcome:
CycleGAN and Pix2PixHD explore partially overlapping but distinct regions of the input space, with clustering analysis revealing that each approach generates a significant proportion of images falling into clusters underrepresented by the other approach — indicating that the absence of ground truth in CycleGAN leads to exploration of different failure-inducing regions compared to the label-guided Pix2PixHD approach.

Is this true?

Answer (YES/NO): NO